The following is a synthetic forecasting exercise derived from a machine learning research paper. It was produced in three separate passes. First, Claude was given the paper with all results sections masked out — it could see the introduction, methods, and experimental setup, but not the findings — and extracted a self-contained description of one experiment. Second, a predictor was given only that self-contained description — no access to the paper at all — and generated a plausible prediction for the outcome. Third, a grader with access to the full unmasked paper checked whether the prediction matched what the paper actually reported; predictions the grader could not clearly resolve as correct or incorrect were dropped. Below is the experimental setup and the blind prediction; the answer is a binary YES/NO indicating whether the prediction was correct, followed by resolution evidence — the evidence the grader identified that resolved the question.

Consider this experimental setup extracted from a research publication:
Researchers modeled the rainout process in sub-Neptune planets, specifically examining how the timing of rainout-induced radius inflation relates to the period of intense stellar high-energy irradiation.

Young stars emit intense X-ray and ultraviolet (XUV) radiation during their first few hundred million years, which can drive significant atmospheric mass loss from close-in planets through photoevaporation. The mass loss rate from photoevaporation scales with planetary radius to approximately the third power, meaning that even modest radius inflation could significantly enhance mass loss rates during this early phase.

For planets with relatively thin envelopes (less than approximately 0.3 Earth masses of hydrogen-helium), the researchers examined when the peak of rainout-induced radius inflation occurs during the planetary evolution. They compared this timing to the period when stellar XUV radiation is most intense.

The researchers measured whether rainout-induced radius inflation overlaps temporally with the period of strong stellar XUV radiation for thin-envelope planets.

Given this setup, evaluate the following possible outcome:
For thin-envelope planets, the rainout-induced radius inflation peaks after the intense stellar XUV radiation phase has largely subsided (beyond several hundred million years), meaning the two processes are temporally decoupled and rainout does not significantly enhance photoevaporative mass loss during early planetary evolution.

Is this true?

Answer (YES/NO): NO